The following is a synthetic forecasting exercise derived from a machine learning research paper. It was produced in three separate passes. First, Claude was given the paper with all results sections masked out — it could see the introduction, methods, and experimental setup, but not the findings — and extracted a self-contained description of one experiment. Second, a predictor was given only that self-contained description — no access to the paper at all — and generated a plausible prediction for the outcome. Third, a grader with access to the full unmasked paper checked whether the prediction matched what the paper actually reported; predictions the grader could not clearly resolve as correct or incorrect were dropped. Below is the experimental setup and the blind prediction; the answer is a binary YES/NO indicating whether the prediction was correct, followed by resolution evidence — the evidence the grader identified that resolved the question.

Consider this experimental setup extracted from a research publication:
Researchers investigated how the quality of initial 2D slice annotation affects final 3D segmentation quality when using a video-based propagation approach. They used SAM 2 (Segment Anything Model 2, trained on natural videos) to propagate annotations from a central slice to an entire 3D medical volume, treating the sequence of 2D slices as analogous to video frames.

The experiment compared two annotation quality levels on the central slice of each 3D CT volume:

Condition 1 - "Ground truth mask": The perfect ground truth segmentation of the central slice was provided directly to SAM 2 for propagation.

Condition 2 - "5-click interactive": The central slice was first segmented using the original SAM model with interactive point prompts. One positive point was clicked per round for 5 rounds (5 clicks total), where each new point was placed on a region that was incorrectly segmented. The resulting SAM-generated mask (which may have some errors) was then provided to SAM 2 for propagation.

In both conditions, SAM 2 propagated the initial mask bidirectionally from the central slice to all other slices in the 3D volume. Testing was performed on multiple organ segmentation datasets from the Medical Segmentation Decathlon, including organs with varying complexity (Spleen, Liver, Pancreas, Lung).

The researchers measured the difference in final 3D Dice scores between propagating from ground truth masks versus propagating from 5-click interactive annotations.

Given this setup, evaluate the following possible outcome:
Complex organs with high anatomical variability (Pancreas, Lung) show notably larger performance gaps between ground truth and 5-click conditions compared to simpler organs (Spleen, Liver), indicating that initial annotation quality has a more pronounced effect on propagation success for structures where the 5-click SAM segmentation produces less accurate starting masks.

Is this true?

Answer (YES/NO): NO